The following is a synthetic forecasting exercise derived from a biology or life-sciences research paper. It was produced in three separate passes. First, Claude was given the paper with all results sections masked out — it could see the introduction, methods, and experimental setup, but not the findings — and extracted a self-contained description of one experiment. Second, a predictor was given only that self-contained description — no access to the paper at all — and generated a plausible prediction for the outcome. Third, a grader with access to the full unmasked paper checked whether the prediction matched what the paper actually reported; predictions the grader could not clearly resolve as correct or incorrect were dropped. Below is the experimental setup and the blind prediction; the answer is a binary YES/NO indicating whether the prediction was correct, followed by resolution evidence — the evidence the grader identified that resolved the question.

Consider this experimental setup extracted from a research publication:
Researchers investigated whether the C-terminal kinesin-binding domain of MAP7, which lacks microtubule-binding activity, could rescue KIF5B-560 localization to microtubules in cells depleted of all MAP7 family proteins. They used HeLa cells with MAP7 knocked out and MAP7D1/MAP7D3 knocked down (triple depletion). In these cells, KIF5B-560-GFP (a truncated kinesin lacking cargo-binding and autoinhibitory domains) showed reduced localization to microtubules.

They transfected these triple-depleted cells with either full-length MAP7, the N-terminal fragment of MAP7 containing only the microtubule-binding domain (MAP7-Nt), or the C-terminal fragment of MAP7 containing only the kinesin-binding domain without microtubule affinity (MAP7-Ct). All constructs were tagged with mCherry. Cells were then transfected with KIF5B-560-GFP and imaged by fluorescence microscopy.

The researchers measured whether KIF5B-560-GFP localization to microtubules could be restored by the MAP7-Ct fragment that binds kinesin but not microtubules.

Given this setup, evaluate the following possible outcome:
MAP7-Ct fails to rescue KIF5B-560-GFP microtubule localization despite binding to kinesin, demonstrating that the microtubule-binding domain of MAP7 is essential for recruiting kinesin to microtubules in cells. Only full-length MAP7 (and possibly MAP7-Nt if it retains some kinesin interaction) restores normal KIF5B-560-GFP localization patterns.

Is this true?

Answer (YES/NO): NO